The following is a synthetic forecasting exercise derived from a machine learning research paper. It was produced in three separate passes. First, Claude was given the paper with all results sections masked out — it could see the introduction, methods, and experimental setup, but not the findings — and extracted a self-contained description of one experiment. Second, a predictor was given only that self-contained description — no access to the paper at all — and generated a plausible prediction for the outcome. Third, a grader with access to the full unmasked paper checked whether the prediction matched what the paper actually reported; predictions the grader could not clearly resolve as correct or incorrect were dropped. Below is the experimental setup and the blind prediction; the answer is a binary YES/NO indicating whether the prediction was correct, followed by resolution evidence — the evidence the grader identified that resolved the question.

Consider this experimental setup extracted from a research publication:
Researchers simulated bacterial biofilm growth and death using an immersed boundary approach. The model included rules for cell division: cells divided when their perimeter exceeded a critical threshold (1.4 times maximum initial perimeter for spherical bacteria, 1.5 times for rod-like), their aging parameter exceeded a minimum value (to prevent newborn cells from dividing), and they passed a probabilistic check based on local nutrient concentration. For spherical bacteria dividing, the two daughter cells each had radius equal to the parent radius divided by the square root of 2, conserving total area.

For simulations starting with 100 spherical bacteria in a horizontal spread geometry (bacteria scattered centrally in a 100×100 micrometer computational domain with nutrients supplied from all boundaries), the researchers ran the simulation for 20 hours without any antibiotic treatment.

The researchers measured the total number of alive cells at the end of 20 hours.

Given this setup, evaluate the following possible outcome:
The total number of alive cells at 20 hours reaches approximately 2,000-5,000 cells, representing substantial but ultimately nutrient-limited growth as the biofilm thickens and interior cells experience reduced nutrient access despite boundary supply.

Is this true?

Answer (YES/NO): NO